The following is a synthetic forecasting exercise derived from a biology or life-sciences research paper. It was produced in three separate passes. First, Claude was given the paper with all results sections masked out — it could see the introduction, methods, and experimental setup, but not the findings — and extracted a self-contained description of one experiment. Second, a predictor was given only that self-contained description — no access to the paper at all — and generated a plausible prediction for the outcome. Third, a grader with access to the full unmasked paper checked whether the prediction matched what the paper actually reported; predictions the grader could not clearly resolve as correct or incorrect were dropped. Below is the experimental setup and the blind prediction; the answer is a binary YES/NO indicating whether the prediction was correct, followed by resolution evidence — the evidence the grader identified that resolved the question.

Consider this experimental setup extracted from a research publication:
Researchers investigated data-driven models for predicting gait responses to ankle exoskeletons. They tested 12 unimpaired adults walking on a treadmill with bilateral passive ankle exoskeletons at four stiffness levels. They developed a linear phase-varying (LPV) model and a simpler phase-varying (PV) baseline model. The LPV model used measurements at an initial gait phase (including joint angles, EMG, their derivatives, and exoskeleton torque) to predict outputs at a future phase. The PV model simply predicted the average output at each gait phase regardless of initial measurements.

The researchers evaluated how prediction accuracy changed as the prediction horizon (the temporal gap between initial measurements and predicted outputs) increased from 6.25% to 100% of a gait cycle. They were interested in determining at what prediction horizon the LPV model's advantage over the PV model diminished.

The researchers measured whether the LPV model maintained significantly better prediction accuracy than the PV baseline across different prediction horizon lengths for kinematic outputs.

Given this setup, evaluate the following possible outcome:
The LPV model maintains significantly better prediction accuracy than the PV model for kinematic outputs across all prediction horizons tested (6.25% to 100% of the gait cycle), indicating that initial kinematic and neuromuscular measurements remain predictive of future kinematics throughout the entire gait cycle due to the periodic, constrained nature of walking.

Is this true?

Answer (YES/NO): NO